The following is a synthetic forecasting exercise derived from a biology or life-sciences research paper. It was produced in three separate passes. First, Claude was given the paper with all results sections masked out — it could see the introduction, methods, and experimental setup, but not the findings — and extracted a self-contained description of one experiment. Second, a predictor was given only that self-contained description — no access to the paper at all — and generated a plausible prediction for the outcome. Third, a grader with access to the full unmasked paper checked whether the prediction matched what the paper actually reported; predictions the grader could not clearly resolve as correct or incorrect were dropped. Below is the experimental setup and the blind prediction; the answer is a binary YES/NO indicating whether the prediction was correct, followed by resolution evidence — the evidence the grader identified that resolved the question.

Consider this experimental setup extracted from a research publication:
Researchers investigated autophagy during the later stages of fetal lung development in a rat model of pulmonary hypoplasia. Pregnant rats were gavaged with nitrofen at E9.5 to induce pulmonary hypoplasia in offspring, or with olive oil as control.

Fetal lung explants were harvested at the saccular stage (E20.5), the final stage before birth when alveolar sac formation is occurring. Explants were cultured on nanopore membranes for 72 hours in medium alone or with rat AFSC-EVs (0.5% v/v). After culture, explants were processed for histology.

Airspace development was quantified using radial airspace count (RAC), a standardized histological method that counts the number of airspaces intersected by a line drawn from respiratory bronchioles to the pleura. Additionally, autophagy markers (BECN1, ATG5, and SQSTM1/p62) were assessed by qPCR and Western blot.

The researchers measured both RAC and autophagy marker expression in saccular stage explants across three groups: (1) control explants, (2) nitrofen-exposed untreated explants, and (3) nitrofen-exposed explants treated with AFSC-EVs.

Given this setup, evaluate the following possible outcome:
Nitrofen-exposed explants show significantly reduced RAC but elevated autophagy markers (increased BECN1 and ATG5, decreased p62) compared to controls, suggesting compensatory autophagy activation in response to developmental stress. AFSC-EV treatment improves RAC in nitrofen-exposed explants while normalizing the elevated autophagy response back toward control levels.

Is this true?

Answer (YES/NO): NO